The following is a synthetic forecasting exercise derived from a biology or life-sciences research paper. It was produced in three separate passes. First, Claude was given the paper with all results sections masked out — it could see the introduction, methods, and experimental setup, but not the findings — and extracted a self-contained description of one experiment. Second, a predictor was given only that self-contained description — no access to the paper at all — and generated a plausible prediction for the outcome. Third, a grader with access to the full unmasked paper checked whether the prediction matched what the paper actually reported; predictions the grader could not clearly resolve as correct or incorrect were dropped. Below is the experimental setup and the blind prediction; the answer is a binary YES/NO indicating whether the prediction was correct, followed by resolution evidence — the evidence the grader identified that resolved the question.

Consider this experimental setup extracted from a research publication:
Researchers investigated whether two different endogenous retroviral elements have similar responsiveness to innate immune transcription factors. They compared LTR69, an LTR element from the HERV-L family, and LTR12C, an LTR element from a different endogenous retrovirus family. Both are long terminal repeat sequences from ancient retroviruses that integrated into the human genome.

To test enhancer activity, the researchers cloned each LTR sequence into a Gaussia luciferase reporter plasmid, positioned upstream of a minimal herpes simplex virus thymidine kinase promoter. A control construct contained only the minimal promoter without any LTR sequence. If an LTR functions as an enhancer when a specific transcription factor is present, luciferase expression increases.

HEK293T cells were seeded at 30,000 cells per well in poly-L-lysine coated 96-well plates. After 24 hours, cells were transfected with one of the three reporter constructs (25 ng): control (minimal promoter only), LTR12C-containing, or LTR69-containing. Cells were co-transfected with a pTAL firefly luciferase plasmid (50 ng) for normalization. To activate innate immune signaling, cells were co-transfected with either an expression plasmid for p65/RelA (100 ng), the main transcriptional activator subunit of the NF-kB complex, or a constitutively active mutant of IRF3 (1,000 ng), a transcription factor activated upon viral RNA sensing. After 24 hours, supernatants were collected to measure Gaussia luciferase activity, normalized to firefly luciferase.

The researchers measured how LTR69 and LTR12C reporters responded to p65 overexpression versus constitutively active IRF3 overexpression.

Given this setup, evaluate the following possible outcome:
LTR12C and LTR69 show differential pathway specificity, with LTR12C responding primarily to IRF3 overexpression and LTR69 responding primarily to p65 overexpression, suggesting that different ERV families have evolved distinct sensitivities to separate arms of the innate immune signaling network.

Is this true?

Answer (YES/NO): NO